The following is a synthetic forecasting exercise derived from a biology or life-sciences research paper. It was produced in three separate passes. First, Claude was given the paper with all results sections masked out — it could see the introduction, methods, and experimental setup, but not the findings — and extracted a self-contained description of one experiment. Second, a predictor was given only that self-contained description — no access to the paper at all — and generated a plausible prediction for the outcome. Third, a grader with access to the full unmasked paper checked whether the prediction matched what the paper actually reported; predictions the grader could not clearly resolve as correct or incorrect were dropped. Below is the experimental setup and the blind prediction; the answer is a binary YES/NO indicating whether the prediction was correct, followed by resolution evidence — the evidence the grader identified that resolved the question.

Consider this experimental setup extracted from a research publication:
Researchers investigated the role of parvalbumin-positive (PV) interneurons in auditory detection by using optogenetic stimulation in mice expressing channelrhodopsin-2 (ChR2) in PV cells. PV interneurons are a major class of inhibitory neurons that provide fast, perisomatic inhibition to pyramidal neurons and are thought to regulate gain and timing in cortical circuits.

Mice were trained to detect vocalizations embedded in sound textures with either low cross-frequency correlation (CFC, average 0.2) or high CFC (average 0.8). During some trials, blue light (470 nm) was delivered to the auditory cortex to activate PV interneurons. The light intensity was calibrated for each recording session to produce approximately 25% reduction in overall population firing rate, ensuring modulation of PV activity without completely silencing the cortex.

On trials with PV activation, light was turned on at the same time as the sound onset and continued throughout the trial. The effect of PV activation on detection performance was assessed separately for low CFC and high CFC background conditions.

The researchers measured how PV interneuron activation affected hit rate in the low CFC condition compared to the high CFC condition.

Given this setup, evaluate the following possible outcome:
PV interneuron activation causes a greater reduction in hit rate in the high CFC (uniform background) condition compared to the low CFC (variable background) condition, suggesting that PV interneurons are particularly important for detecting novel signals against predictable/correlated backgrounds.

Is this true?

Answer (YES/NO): NO